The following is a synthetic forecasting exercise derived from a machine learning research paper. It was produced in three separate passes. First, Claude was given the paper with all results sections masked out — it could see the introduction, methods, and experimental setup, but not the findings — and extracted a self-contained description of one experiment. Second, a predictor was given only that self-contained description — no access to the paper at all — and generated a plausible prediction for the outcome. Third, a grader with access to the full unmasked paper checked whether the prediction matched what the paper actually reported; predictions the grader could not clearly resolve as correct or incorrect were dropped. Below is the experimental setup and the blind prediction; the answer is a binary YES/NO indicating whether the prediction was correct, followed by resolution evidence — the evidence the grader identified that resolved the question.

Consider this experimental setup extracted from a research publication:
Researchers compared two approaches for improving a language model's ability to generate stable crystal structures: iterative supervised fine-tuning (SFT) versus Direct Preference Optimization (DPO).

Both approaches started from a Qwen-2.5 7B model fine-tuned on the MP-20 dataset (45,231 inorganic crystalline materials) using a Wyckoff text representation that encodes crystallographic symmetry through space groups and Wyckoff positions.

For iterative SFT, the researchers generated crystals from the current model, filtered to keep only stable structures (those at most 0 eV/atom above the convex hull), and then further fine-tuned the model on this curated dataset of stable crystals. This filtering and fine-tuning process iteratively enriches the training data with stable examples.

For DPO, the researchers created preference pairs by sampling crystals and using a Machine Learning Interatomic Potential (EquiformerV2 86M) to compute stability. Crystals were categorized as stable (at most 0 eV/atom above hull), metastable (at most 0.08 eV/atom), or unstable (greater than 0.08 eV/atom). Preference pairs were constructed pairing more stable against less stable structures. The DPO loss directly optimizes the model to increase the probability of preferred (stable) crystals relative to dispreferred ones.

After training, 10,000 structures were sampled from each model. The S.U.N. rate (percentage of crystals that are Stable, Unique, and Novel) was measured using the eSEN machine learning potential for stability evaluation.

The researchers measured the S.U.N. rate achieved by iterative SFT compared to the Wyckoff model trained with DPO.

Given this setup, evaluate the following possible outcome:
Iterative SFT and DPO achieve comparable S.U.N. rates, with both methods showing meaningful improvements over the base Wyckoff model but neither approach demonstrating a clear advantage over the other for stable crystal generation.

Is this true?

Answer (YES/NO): NO